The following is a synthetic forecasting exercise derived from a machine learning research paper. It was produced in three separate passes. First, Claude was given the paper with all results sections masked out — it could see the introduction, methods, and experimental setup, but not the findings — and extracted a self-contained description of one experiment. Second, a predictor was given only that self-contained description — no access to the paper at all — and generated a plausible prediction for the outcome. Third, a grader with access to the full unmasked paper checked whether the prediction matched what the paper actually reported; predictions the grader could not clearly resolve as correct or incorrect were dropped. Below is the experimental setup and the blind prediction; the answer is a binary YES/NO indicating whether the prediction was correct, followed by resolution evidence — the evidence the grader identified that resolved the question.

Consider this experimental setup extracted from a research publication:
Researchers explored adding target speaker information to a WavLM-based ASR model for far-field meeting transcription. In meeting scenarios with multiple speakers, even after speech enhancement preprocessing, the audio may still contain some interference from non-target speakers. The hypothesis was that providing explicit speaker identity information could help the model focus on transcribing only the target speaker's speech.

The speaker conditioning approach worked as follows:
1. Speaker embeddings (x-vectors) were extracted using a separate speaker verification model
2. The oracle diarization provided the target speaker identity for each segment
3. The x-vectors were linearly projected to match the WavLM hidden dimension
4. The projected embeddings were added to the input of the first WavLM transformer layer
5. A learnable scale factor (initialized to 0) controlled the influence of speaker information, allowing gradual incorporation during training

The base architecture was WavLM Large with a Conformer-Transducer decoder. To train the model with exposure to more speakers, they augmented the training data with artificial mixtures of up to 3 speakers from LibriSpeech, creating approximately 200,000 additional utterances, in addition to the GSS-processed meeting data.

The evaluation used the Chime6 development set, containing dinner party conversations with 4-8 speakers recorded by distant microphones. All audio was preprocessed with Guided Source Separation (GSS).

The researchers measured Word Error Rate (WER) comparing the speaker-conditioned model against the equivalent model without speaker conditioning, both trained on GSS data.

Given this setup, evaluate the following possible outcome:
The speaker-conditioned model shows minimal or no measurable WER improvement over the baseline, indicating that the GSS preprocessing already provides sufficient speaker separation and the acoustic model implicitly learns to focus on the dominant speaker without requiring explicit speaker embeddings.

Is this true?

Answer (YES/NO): YES